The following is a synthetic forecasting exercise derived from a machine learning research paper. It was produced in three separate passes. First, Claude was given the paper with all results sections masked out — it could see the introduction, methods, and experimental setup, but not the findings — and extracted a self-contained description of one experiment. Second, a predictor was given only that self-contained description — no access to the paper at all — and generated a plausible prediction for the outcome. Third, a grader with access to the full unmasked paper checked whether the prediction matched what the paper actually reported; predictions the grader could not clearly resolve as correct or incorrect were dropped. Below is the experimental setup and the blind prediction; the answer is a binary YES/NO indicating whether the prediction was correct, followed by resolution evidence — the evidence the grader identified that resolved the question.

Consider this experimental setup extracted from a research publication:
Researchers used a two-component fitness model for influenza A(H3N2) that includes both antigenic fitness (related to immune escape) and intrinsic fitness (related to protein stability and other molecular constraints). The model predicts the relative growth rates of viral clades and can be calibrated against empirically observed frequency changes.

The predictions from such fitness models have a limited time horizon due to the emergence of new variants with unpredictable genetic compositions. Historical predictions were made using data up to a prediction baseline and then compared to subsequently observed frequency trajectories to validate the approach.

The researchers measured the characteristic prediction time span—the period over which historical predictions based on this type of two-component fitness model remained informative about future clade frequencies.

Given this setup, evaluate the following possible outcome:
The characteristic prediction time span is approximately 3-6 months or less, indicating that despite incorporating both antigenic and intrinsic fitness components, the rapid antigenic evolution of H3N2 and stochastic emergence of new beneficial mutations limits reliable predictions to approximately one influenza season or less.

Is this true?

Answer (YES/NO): NO